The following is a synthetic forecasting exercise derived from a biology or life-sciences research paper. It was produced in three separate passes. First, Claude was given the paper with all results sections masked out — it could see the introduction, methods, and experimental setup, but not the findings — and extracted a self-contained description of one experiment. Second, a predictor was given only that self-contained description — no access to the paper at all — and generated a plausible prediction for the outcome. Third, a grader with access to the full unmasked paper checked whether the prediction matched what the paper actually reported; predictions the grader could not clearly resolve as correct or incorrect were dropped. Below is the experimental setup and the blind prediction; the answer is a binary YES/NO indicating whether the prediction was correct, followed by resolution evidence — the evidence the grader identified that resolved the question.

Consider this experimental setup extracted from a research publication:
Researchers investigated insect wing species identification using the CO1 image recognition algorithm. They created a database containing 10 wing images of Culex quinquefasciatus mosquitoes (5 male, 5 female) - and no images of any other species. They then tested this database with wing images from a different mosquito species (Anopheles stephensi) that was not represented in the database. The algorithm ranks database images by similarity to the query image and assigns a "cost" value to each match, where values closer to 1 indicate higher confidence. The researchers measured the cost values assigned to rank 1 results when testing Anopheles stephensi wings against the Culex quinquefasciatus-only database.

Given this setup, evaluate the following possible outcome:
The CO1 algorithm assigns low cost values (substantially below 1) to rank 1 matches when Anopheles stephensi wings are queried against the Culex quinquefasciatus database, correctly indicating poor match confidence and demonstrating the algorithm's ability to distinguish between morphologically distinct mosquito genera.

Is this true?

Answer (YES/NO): NO